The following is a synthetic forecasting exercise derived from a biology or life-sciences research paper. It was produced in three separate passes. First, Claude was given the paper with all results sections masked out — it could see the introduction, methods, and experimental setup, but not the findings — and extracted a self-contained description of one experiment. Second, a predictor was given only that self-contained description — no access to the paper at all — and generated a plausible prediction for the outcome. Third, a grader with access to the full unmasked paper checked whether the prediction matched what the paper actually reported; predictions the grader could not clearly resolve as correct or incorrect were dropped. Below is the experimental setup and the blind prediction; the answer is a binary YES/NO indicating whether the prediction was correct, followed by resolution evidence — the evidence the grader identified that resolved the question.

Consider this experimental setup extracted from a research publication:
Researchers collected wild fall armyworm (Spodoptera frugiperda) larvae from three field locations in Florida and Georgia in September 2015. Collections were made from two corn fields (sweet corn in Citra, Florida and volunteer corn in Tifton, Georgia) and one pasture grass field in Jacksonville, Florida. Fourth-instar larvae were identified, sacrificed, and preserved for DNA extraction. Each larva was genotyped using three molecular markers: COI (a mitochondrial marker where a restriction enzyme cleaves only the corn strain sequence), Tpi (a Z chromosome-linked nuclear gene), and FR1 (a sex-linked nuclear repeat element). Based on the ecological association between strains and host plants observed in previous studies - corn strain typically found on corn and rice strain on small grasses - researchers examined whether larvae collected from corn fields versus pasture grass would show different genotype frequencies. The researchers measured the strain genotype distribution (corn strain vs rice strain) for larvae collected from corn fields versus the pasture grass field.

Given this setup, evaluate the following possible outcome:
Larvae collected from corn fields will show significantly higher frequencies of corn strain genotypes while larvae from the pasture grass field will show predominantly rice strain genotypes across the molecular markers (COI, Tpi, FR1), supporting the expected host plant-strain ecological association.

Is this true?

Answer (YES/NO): NO